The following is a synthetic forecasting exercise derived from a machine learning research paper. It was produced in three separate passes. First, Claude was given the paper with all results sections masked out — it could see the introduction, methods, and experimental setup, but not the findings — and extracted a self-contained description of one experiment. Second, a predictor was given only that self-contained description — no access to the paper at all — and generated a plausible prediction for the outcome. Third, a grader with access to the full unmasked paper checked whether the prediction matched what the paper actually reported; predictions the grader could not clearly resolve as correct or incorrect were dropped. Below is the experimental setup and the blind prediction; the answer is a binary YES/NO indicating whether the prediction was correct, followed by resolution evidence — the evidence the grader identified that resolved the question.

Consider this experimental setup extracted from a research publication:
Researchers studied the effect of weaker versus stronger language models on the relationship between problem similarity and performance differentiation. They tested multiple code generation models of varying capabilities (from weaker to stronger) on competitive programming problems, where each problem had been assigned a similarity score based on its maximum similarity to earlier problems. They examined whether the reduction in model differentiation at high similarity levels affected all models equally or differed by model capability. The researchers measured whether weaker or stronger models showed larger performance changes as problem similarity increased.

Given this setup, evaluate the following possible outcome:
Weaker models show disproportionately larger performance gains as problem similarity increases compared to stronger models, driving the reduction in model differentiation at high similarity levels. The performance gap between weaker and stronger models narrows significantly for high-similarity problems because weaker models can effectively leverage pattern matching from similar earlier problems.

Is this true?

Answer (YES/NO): YES